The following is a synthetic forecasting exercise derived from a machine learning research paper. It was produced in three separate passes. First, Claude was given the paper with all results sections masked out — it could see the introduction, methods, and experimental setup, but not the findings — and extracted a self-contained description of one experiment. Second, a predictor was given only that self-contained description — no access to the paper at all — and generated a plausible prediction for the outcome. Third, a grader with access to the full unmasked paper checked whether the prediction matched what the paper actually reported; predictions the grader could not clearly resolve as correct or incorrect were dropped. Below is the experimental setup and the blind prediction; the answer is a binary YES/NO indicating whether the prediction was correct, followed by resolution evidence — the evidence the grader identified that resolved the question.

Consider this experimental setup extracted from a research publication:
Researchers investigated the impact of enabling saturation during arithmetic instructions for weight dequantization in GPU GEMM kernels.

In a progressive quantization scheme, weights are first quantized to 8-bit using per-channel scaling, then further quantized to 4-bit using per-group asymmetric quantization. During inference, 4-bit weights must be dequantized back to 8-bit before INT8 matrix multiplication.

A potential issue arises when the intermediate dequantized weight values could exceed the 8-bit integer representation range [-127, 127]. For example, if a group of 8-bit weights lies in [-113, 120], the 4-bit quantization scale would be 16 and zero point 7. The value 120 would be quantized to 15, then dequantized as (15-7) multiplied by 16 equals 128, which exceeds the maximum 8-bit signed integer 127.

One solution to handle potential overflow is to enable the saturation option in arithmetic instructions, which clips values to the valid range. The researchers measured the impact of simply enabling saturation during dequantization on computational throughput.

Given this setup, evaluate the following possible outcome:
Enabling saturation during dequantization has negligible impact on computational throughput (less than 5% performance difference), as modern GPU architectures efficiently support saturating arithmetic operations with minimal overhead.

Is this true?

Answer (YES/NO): NO